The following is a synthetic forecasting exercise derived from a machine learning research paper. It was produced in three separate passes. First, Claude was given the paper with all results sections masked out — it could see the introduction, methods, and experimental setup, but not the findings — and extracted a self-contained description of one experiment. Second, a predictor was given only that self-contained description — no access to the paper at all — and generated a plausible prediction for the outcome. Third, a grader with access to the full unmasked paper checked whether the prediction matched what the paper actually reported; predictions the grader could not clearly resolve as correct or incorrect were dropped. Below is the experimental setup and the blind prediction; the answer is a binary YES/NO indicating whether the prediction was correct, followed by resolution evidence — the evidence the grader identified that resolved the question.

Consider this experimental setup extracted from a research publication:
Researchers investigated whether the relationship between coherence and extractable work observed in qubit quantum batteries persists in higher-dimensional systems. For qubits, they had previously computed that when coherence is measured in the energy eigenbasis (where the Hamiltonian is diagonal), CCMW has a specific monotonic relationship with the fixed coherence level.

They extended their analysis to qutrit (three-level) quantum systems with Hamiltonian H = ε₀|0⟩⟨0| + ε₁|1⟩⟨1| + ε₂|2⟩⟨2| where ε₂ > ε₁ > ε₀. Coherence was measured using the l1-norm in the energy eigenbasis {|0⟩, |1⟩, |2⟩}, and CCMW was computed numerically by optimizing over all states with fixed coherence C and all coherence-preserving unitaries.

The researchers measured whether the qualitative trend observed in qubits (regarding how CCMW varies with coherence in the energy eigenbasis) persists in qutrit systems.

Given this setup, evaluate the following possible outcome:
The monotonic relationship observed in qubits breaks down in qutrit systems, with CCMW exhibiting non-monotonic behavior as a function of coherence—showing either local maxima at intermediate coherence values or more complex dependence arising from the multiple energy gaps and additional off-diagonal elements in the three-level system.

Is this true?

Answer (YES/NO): NO